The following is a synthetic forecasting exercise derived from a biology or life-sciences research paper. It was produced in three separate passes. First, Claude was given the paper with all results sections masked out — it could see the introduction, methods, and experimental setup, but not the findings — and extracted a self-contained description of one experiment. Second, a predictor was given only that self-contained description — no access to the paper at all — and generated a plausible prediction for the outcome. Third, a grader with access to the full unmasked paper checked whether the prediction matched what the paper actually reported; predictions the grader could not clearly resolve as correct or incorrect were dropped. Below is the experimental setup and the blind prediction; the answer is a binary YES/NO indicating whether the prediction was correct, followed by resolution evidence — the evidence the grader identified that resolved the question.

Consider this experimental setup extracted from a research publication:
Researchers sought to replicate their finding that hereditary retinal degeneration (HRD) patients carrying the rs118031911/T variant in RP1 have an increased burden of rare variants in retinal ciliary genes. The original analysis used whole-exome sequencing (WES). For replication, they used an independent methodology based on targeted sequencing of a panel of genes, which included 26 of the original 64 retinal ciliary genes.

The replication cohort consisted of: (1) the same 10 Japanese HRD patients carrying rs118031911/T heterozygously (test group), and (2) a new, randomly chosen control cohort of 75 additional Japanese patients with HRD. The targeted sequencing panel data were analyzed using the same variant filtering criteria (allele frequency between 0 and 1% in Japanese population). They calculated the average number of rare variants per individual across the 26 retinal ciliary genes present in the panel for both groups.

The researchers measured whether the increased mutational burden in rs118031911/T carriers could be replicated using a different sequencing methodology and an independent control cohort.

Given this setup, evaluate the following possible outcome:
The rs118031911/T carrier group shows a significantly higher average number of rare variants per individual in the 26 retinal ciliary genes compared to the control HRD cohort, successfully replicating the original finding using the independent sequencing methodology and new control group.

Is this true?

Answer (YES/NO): YES